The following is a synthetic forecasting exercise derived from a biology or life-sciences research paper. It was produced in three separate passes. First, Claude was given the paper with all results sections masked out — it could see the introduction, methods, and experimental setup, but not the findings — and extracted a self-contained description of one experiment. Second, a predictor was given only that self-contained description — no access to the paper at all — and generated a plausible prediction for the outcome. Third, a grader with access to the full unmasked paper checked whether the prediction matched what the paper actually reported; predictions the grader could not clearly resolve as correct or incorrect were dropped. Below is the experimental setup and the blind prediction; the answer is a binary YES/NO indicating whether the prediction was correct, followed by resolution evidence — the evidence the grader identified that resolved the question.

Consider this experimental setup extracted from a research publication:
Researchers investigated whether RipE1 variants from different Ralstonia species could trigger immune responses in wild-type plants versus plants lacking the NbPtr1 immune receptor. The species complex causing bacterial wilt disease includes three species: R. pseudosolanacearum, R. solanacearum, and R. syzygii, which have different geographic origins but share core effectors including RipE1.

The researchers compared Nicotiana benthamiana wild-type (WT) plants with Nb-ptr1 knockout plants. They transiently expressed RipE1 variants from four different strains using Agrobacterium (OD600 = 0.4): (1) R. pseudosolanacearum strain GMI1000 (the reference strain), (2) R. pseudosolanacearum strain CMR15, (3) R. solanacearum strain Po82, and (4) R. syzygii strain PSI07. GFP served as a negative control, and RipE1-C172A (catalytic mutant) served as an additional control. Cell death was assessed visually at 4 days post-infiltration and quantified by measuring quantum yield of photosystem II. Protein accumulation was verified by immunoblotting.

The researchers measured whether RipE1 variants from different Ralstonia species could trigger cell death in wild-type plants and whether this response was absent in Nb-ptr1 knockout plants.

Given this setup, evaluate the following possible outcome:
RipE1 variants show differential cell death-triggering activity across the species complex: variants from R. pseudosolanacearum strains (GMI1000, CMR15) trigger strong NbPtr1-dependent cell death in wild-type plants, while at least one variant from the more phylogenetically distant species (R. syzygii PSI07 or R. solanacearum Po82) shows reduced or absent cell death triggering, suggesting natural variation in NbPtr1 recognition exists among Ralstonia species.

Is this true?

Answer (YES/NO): YES